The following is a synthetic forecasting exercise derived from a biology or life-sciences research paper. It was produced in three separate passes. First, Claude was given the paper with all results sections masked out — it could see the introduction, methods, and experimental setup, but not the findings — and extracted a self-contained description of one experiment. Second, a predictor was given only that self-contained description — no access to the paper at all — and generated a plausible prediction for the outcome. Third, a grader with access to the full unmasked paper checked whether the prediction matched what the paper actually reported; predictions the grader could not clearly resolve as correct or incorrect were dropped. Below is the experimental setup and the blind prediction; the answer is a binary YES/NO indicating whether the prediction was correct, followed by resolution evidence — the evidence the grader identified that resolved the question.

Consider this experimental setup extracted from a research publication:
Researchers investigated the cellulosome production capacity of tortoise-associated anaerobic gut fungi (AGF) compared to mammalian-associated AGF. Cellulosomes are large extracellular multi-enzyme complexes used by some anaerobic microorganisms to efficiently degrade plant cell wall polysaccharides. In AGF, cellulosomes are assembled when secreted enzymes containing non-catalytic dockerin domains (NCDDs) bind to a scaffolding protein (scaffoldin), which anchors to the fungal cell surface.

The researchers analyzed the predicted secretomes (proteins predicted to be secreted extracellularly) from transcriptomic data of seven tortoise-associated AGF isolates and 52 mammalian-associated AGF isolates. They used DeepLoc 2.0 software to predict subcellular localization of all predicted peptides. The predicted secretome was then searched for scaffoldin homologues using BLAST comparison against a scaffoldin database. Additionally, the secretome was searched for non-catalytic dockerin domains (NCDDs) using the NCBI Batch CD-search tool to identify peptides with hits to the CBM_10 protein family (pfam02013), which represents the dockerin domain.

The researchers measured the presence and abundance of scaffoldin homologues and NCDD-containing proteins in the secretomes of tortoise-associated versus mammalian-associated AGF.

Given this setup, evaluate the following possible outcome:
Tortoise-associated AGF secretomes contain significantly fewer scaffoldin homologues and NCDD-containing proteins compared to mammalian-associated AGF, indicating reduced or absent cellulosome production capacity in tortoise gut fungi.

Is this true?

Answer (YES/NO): YES